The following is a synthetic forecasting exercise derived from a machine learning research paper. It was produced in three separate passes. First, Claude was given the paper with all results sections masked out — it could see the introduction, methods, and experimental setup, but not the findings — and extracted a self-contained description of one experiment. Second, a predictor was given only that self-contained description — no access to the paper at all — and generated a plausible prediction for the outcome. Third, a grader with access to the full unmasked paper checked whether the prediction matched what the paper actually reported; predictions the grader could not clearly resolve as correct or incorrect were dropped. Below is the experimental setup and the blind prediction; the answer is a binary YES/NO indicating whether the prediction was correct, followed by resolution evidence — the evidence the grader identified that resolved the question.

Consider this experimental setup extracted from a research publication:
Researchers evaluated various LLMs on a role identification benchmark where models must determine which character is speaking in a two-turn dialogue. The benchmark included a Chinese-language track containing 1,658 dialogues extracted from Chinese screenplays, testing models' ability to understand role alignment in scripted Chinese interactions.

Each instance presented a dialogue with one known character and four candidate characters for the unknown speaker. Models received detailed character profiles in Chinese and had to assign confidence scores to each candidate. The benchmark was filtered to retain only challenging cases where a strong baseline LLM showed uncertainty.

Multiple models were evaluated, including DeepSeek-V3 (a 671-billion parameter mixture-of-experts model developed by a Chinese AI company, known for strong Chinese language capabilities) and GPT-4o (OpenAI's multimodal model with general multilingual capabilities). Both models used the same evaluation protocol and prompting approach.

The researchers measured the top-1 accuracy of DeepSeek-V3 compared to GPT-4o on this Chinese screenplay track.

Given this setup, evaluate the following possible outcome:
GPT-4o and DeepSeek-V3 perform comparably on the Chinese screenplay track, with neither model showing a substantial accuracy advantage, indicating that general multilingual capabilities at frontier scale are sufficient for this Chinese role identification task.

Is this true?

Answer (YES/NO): NO